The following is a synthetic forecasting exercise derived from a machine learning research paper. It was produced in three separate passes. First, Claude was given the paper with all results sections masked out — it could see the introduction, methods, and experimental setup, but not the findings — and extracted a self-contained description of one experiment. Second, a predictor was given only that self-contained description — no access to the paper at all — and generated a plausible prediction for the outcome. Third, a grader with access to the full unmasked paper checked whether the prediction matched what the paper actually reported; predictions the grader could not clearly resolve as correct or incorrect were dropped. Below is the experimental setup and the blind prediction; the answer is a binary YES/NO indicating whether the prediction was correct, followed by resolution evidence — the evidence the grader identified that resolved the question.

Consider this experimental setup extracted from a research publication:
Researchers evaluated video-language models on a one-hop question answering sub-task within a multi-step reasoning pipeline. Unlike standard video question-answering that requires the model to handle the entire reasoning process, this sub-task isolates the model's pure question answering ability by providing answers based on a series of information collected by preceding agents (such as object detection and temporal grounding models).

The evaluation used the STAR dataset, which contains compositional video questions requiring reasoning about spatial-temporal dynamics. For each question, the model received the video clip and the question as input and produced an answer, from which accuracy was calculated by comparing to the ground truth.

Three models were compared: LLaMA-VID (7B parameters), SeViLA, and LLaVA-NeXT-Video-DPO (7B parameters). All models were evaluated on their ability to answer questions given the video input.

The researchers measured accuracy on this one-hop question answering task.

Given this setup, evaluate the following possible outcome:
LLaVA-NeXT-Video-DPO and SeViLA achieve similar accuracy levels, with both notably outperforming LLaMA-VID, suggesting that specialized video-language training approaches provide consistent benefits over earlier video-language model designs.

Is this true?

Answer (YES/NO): NO